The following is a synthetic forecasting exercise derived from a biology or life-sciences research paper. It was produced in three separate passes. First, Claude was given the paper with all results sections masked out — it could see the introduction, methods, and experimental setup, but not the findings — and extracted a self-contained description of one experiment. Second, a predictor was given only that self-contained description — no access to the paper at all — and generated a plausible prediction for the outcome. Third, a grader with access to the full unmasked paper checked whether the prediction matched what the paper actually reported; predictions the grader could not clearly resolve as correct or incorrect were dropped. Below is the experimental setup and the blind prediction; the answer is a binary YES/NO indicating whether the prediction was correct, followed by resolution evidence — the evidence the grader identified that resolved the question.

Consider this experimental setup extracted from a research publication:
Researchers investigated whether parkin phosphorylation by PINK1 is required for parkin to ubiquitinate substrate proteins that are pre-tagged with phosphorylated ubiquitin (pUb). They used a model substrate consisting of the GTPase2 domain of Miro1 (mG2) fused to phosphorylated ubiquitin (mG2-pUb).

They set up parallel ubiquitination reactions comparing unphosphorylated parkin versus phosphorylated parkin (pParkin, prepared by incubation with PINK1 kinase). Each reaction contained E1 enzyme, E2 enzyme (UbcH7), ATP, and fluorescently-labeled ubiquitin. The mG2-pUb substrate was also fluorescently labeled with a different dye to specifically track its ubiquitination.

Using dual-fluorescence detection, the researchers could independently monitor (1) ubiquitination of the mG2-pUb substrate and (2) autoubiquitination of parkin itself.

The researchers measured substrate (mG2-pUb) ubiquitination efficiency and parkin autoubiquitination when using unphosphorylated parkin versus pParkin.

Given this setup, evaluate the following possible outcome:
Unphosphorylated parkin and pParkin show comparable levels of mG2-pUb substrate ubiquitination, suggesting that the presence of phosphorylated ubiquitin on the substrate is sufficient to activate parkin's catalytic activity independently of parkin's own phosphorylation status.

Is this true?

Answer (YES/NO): YES